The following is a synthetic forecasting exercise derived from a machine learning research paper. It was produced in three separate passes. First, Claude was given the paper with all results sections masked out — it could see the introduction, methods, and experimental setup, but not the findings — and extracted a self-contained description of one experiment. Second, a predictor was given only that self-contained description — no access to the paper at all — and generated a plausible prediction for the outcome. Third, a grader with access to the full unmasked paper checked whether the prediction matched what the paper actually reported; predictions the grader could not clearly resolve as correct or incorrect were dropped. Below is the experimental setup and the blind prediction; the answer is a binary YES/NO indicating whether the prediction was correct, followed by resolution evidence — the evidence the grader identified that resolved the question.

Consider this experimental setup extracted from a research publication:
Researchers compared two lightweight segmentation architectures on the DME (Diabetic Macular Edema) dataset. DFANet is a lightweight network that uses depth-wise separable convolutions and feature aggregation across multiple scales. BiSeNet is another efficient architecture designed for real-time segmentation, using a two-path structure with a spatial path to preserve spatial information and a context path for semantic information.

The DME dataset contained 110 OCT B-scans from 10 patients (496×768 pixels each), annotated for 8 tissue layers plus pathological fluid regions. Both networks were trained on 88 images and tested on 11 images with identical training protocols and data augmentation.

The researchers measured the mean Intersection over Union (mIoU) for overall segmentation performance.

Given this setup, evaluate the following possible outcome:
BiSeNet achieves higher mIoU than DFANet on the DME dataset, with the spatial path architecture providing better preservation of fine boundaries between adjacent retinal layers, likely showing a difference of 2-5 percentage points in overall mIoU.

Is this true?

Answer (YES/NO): YES